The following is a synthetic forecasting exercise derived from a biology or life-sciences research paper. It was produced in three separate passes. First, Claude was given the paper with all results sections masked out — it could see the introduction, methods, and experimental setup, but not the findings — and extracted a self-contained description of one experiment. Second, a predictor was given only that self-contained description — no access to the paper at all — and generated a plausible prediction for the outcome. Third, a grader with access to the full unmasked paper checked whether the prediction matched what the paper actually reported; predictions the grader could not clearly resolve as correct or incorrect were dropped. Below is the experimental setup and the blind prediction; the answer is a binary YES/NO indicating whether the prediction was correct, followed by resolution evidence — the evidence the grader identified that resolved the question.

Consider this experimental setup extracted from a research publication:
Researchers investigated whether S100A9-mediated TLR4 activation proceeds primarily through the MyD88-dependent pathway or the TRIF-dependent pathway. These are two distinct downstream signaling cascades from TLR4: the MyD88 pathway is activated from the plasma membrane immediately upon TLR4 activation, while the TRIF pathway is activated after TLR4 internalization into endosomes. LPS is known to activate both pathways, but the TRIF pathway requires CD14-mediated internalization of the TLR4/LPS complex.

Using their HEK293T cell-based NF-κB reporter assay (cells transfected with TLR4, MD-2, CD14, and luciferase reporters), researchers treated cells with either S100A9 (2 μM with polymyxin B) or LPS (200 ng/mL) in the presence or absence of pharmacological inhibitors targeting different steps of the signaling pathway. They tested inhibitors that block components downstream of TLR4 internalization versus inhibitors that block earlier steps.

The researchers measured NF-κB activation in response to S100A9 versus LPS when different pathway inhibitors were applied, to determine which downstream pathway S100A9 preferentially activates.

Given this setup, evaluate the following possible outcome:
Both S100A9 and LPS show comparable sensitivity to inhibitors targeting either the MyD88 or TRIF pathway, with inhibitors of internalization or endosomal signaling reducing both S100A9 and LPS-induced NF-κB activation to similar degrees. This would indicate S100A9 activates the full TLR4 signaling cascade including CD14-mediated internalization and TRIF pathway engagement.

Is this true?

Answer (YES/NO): NO